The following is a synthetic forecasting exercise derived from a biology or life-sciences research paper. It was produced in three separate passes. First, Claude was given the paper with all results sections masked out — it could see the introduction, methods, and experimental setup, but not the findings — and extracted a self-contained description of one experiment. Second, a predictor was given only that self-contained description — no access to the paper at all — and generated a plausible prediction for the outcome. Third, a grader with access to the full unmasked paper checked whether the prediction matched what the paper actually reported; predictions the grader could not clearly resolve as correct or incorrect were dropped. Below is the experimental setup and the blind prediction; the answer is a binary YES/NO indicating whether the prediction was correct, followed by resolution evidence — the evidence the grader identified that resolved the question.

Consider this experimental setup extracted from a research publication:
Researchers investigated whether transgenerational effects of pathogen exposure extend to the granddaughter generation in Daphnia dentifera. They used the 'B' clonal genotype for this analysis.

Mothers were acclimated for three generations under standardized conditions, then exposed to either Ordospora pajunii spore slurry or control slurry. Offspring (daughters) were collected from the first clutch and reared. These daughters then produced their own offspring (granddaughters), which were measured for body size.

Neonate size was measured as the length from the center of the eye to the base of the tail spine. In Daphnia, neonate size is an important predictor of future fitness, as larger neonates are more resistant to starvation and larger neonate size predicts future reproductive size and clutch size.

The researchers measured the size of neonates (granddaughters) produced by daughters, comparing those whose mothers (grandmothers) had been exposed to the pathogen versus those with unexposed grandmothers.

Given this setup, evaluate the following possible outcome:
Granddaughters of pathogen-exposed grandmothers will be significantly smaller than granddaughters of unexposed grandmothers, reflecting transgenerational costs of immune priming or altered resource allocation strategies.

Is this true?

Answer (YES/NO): YES